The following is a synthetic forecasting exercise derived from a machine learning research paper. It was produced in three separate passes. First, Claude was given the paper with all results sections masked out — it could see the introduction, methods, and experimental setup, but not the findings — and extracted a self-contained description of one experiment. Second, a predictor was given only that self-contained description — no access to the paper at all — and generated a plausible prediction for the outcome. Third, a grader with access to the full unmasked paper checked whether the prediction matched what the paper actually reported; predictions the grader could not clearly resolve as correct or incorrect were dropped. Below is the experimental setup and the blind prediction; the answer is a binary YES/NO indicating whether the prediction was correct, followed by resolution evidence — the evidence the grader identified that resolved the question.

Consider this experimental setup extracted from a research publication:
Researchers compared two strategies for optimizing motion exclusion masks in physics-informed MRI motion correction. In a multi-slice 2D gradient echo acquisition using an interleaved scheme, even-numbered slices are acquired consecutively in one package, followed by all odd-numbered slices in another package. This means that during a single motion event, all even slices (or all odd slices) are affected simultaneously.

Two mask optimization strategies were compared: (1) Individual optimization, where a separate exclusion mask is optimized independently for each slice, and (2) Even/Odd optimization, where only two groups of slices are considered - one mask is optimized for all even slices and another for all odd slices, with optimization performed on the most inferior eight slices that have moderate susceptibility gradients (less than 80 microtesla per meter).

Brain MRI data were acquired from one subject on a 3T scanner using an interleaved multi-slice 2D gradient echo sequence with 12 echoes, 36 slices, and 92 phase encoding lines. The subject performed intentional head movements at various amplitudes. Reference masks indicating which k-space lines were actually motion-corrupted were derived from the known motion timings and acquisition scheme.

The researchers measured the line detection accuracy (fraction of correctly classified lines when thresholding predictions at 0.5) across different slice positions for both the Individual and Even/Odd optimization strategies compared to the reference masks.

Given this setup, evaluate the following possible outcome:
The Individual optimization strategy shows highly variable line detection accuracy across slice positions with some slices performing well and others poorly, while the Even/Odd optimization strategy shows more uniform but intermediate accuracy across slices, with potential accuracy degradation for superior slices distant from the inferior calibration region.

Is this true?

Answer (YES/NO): NO